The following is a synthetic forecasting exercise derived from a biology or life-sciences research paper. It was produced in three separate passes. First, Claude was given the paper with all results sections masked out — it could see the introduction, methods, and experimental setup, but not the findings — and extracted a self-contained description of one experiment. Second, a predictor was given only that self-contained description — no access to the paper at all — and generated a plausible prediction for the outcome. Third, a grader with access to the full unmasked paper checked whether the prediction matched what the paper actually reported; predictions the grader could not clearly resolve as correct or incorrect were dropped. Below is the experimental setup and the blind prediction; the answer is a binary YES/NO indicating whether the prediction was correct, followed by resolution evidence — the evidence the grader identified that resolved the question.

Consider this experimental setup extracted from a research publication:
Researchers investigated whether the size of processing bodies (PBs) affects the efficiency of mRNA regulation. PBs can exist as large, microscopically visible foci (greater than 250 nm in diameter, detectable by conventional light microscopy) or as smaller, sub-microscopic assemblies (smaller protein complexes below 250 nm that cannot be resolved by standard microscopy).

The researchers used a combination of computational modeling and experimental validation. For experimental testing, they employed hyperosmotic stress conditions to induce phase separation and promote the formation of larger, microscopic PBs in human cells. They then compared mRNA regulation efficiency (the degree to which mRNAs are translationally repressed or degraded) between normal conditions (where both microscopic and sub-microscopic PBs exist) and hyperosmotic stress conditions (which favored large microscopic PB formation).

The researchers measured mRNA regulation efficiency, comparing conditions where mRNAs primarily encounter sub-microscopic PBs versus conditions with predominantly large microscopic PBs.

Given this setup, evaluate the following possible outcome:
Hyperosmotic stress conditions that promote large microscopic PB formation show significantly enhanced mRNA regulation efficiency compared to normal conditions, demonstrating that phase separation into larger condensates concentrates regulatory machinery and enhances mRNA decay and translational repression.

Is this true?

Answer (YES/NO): NO